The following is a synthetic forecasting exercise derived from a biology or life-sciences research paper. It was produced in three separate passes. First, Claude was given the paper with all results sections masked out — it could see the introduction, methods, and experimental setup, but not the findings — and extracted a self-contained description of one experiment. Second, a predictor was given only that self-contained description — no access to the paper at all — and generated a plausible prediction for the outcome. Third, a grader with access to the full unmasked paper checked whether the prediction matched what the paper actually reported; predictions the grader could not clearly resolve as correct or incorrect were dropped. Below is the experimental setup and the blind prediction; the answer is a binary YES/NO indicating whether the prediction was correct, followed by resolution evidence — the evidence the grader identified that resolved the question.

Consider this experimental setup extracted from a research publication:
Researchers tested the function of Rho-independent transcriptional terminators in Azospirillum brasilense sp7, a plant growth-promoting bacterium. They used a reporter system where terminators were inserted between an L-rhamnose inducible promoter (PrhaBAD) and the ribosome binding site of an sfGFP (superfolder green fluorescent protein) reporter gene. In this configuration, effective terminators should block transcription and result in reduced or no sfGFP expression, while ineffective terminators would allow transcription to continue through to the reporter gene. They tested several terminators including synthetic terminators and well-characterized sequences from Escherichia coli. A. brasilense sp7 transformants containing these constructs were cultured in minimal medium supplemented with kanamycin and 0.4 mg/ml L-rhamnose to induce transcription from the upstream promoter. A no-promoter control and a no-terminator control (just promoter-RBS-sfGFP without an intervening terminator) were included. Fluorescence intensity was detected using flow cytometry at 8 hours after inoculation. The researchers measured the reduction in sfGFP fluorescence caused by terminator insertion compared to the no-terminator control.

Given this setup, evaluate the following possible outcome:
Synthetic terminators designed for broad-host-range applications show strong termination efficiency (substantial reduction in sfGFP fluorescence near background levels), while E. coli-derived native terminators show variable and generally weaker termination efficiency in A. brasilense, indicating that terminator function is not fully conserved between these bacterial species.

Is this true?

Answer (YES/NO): NO